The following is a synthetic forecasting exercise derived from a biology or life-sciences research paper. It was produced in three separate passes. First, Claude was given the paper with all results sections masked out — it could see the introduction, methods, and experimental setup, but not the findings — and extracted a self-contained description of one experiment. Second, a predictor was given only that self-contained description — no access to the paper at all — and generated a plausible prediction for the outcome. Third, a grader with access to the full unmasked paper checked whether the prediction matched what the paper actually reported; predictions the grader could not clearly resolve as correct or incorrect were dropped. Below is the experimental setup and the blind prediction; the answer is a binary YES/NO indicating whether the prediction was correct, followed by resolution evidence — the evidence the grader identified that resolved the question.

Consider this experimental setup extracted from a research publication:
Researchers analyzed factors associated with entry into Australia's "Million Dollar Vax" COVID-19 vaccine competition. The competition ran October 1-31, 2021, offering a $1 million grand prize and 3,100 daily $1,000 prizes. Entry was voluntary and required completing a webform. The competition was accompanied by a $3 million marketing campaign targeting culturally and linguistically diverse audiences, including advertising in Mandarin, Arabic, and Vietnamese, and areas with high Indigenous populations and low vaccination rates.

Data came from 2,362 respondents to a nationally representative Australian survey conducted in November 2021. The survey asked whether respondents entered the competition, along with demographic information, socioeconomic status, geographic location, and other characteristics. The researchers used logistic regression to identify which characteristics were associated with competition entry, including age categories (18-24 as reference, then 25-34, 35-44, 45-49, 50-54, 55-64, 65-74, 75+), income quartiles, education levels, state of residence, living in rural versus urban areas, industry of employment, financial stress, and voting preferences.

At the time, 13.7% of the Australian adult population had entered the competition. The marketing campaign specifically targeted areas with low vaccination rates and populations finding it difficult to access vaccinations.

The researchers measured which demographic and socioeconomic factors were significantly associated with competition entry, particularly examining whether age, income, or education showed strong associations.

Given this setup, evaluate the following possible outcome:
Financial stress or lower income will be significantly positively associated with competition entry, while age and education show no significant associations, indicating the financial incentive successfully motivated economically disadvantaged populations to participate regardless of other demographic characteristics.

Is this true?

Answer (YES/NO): NO